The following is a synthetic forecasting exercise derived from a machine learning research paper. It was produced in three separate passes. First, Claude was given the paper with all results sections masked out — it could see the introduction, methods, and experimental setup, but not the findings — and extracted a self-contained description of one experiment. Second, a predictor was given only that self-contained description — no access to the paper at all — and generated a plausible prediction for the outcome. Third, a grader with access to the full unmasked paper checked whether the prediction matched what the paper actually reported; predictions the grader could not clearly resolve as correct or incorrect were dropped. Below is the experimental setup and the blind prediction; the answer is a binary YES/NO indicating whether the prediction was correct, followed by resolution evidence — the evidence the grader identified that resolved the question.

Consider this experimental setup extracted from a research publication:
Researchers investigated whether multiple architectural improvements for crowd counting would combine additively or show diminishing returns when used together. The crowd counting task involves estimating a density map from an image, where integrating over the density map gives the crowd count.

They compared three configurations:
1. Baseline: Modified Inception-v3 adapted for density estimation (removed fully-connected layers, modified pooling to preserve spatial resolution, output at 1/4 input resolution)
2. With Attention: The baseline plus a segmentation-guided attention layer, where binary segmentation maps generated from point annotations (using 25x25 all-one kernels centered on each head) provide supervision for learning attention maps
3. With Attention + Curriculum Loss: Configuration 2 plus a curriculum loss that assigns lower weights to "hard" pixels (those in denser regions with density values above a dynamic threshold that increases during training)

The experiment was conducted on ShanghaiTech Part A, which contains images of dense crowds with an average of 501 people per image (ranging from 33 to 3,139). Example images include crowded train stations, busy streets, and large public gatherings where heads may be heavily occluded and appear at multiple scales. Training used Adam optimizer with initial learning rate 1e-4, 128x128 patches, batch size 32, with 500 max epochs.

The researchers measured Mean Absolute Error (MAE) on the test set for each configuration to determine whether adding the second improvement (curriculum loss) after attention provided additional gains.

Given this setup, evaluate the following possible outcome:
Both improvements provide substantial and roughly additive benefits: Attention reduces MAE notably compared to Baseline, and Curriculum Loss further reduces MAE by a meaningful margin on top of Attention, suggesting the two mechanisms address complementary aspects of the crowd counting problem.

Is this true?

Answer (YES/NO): NO